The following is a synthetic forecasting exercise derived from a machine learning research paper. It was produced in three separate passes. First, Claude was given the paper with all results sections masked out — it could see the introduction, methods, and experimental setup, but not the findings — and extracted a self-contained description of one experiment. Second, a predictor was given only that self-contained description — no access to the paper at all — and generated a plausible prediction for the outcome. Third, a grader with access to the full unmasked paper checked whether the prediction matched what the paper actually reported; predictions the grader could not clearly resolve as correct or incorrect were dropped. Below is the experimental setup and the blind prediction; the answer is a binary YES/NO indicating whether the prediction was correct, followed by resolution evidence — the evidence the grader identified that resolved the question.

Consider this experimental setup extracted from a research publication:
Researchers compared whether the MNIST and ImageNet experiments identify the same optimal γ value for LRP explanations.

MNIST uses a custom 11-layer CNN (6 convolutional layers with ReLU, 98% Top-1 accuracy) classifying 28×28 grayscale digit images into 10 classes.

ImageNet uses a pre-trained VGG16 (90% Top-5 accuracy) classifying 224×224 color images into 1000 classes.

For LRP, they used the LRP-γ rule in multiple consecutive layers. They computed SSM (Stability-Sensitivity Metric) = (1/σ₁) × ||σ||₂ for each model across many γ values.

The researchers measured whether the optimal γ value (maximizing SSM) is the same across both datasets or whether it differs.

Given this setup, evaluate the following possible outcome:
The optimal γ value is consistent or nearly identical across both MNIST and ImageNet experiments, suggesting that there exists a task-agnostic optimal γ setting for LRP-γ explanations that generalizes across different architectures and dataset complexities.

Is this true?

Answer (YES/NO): YES